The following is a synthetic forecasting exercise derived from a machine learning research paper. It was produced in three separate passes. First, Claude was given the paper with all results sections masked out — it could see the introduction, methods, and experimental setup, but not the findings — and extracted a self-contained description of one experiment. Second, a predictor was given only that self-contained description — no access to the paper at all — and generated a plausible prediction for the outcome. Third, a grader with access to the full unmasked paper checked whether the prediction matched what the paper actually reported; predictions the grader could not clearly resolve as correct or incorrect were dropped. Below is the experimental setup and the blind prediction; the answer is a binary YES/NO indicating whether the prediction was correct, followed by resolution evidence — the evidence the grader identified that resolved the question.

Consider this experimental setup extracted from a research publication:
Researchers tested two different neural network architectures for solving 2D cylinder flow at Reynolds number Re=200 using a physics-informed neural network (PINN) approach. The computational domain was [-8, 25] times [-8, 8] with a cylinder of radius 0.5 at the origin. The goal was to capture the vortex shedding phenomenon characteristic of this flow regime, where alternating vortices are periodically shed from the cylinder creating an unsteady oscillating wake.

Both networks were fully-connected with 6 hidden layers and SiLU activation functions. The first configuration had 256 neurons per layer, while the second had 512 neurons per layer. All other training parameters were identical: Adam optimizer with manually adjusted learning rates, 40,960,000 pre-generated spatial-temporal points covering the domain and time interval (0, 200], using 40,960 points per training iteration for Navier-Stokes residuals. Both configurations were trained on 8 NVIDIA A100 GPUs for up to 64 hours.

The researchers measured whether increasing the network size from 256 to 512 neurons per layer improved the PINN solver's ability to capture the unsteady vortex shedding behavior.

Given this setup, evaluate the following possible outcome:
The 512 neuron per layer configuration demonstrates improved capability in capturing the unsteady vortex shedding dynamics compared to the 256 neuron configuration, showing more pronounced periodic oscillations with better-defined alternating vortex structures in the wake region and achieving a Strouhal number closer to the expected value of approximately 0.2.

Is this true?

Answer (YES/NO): NO